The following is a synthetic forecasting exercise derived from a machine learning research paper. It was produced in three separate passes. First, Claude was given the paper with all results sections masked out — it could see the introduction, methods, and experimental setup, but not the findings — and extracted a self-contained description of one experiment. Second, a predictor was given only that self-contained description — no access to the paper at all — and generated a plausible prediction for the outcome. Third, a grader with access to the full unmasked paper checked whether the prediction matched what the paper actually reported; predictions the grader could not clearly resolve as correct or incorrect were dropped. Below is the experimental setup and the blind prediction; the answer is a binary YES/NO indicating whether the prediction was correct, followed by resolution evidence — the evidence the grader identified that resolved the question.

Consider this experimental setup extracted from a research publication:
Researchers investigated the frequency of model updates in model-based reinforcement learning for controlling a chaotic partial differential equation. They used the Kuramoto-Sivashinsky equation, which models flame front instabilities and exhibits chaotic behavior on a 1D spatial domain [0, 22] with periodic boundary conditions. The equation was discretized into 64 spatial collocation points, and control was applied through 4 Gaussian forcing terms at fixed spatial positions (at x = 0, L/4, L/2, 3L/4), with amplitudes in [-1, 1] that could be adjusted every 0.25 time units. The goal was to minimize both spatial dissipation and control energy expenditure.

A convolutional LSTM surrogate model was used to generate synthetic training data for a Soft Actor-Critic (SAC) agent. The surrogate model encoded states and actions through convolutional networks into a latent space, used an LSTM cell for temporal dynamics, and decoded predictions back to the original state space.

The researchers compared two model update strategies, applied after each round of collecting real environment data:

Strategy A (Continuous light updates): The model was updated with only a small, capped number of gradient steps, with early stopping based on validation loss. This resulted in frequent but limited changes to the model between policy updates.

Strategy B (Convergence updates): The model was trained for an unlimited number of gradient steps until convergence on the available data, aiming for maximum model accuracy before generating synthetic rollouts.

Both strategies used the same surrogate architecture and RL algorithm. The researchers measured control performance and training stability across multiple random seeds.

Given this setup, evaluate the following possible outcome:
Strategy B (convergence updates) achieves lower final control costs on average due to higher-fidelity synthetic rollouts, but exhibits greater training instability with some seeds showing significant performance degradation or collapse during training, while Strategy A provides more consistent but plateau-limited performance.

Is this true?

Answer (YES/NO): NO